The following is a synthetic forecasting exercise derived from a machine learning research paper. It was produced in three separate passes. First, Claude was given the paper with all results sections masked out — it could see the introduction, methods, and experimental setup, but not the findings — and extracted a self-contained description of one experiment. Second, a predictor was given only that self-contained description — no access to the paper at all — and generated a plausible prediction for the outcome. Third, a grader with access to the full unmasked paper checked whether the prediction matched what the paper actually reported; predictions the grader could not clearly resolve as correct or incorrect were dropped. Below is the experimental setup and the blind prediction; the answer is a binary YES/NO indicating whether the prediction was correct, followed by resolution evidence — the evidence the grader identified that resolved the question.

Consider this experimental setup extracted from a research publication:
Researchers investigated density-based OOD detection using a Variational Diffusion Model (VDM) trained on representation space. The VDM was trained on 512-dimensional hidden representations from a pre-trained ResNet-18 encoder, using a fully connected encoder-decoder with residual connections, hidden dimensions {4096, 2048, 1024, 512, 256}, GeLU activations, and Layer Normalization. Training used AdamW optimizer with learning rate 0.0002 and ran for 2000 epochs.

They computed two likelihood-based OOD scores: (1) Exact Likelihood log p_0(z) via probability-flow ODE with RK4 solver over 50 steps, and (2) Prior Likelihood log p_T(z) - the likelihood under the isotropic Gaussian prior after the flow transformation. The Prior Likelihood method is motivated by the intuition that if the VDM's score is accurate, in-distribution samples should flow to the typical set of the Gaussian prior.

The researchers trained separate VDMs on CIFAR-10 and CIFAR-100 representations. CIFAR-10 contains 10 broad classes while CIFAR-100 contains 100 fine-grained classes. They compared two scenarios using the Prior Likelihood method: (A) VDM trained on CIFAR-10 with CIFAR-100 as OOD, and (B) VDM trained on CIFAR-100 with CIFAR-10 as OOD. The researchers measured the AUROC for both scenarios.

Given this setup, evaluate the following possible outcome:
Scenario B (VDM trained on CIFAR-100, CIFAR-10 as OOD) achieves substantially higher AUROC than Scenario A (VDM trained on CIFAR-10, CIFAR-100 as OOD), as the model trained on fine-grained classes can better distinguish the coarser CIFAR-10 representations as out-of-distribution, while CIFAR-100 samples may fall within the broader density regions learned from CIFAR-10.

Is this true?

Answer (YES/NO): NO